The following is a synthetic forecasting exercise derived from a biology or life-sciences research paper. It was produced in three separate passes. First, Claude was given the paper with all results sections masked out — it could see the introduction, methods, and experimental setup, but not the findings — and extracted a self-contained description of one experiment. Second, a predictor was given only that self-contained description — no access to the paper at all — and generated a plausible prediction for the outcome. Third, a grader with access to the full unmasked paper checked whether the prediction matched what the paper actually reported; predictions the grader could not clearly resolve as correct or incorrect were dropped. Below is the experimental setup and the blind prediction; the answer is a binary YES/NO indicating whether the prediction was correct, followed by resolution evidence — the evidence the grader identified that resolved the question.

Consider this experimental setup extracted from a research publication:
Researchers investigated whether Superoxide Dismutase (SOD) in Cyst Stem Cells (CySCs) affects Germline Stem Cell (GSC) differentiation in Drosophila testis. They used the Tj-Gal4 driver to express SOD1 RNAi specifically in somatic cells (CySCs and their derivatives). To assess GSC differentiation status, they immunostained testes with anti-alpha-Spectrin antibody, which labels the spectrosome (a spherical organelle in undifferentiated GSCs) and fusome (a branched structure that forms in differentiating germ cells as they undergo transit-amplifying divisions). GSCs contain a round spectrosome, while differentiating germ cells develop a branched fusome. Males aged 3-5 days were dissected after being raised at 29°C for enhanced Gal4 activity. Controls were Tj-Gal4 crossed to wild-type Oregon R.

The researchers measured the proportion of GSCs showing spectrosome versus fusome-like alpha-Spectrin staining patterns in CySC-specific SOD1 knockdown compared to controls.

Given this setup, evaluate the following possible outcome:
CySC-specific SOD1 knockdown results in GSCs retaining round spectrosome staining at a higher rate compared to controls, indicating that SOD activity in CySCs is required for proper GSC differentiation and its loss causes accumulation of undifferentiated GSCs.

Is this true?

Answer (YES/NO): NO